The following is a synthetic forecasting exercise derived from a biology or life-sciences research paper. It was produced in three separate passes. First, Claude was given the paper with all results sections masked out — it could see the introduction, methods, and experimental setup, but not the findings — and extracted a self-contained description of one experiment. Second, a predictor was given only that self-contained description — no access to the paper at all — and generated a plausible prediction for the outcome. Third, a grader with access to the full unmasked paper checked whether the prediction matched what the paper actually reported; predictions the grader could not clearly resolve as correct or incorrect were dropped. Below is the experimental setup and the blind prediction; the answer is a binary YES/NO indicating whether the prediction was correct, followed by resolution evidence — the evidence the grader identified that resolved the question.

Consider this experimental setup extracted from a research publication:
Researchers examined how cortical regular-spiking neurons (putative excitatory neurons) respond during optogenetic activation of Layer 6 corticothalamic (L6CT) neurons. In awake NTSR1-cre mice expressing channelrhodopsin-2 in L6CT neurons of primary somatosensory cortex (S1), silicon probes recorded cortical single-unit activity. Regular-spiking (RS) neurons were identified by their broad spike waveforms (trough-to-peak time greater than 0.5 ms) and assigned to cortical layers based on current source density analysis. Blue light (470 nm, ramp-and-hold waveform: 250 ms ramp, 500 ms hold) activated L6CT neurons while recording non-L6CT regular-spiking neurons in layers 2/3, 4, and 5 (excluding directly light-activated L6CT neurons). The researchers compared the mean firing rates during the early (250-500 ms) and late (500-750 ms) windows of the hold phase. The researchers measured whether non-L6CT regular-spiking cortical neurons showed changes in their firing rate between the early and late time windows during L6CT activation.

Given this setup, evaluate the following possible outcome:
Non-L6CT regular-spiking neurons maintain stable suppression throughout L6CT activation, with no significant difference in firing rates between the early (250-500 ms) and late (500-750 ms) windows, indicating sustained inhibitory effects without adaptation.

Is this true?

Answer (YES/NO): NO